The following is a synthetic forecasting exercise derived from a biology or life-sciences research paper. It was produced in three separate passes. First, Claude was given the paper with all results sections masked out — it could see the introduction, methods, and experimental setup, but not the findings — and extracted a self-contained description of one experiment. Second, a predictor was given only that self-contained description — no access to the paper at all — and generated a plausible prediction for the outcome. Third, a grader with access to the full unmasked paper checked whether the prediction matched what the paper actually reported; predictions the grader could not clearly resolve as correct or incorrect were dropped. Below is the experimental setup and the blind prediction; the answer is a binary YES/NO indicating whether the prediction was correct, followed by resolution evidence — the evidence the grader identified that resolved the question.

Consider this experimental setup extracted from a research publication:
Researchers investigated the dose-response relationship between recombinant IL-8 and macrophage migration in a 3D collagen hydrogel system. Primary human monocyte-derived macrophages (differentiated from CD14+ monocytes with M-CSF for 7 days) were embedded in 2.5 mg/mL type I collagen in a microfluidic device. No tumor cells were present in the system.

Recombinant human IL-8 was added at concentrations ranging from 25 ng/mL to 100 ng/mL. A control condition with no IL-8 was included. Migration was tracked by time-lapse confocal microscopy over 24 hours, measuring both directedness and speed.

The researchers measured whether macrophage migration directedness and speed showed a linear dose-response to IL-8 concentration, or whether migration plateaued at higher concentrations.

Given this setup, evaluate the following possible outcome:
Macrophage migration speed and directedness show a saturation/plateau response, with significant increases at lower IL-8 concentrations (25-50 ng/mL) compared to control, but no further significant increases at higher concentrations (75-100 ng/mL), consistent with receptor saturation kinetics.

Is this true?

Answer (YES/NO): NO